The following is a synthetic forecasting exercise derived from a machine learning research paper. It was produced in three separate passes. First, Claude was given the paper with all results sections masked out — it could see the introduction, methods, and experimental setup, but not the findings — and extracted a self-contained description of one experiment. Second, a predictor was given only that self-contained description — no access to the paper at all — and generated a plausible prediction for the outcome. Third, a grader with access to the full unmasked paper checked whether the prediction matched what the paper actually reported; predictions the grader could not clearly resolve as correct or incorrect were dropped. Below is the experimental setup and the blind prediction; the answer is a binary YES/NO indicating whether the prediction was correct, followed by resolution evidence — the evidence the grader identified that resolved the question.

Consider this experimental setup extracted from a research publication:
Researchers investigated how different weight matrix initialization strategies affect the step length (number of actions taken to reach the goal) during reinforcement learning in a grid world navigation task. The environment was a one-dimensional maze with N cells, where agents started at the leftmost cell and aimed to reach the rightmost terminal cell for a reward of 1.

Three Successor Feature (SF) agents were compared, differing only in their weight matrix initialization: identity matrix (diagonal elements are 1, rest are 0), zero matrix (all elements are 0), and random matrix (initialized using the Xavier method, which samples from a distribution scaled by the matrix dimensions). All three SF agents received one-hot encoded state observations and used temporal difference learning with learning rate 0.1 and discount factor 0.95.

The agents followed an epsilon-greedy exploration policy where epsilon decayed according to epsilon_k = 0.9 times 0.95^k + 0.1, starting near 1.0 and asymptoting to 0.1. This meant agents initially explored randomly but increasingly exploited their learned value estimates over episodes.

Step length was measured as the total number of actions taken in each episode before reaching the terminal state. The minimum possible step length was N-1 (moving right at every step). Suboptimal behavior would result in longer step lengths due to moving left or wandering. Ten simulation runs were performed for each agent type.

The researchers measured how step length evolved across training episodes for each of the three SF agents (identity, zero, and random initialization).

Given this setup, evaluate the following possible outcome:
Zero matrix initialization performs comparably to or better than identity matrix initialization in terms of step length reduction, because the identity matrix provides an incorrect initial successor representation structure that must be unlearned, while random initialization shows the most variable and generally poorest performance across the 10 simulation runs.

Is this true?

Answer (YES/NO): NO